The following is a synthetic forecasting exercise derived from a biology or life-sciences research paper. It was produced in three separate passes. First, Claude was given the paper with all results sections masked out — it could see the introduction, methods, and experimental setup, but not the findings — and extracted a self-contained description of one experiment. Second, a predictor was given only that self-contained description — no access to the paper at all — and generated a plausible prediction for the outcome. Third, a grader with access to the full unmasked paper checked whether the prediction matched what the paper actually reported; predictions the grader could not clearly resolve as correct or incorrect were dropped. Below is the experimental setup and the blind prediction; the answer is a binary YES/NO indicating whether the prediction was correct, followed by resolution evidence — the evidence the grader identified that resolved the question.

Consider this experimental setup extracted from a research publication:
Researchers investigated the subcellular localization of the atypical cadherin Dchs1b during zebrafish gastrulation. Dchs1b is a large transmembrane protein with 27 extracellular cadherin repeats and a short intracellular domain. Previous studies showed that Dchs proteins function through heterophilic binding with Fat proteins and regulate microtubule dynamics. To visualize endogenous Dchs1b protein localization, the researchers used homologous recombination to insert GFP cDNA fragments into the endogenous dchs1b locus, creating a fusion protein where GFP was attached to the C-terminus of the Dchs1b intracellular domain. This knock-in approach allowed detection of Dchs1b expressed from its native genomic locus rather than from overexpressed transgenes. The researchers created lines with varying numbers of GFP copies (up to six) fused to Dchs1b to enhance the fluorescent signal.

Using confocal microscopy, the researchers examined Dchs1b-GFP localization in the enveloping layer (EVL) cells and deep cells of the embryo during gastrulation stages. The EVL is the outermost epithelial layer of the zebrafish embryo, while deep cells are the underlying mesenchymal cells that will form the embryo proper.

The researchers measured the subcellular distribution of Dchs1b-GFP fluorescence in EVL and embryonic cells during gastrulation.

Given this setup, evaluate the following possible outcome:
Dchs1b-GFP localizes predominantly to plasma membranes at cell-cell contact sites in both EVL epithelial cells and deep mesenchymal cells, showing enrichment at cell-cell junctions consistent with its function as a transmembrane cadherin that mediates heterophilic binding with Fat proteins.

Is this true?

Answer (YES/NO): NO